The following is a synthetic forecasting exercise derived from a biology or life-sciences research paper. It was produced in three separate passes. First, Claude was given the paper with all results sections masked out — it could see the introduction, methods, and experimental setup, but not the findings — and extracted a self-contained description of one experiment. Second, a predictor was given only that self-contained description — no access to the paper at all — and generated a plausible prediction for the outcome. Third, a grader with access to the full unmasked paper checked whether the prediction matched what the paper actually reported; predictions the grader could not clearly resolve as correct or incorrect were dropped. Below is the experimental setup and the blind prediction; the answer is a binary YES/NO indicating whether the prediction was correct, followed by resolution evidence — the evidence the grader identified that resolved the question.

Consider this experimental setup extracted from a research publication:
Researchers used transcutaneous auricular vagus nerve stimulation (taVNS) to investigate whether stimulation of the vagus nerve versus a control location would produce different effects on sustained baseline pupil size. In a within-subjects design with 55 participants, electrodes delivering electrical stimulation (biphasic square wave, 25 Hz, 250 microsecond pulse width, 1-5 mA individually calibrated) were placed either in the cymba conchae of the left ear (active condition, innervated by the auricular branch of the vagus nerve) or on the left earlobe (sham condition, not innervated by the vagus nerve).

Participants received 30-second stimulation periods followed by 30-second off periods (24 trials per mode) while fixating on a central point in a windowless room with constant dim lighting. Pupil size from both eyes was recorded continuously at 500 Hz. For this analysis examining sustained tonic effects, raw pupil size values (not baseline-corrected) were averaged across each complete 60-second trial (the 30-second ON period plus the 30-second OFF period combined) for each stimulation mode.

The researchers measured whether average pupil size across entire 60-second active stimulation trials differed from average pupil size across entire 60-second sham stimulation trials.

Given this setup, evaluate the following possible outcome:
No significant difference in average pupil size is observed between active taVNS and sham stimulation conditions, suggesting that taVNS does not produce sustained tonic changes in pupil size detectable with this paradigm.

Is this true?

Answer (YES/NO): YES